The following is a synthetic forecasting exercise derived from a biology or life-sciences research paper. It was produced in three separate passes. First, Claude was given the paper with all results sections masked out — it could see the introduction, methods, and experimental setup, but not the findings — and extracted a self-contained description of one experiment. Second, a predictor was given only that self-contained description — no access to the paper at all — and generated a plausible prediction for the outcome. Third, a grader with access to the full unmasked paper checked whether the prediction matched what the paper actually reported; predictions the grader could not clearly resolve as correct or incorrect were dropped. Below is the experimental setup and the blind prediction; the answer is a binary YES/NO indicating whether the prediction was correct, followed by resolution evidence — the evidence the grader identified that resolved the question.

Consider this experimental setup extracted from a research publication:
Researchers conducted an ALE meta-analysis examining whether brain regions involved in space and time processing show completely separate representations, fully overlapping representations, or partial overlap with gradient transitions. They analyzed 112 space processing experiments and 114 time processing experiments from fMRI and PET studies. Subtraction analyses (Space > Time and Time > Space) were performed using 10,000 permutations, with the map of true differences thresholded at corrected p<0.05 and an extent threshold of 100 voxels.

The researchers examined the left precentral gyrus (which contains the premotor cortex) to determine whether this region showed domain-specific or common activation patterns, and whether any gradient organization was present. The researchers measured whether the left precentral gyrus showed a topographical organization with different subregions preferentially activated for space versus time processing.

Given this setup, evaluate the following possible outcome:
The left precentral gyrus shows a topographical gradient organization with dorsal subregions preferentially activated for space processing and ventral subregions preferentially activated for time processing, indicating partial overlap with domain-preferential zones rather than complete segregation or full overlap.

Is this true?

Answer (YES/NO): YES